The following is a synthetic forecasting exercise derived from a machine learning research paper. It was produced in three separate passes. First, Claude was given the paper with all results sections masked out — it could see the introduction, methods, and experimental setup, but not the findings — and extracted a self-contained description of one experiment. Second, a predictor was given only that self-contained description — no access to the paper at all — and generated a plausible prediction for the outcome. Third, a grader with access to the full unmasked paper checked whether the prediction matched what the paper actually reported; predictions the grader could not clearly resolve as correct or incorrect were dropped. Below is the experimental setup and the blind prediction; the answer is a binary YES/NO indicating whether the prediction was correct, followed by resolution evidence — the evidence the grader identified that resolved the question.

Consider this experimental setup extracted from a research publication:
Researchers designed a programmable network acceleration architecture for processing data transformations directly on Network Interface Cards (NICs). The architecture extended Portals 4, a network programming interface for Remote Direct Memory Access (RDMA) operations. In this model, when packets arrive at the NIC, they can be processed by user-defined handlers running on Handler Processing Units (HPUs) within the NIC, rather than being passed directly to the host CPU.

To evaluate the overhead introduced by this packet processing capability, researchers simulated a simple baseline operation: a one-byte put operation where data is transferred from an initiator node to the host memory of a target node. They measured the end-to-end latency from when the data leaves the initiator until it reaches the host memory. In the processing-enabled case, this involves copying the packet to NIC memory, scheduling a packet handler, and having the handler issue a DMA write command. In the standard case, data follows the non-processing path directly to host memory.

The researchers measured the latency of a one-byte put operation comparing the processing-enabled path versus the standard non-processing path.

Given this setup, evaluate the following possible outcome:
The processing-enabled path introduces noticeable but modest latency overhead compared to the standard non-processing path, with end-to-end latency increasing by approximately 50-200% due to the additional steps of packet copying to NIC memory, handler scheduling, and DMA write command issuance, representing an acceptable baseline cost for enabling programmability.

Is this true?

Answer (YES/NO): NO